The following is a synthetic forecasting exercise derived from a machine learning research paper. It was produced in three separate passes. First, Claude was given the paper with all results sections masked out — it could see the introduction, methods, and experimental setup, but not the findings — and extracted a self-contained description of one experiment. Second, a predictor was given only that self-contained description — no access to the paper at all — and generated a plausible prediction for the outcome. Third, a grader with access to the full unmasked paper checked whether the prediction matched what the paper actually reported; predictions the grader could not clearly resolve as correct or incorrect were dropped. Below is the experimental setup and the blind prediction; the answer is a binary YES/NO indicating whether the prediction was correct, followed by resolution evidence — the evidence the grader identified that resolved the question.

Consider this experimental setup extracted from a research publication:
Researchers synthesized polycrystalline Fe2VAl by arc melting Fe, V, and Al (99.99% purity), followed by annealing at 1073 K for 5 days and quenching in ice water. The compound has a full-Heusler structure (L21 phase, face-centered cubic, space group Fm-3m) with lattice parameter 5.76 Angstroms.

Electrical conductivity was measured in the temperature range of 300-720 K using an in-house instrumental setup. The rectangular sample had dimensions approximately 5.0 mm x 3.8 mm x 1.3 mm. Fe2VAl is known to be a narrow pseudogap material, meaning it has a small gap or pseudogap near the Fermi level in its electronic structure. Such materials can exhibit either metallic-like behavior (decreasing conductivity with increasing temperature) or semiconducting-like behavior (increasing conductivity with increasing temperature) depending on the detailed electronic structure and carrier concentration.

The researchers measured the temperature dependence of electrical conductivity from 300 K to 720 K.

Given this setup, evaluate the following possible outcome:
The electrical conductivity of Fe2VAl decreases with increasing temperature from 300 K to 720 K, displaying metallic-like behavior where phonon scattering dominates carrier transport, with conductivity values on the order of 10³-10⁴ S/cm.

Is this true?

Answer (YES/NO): NO